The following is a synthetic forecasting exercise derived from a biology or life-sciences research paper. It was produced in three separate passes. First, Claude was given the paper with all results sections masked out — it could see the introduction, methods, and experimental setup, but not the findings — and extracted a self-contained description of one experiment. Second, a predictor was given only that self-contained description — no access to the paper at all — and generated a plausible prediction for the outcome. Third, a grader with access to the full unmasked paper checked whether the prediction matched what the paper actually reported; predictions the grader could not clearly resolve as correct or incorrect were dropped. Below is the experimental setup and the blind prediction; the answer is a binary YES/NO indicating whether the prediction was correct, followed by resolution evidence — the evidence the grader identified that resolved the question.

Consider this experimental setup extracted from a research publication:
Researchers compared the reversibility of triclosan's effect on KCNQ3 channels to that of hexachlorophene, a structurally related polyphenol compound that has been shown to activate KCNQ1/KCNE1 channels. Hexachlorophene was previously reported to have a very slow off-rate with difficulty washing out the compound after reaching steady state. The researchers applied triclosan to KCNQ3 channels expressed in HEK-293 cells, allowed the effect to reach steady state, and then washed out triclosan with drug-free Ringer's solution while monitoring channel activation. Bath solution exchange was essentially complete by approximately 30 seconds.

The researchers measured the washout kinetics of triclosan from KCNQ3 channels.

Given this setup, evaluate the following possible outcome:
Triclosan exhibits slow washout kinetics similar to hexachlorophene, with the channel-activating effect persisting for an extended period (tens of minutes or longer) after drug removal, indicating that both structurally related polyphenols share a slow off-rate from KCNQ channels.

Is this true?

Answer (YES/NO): NO